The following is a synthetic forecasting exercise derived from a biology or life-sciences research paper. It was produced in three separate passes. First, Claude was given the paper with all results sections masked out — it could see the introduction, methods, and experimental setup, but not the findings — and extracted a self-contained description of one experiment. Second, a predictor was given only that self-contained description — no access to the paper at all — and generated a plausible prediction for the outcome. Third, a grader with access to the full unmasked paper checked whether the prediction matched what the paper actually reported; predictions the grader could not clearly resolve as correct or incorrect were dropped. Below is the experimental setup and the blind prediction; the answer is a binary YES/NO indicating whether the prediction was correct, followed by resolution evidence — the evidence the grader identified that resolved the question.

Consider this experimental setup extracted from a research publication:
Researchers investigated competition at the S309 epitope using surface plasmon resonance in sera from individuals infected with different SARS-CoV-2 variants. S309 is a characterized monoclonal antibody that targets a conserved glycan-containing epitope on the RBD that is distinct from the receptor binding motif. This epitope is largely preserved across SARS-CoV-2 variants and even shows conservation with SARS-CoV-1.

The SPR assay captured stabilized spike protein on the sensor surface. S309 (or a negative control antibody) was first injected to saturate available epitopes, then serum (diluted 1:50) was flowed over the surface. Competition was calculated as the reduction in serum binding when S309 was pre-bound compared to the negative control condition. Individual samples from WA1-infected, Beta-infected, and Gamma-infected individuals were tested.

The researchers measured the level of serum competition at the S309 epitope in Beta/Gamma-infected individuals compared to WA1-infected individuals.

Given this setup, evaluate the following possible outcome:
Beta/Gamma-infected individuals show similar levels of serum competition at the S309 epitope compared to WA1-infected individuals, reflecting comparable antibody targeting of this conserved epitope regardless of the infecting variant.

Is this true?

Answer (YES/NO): YES